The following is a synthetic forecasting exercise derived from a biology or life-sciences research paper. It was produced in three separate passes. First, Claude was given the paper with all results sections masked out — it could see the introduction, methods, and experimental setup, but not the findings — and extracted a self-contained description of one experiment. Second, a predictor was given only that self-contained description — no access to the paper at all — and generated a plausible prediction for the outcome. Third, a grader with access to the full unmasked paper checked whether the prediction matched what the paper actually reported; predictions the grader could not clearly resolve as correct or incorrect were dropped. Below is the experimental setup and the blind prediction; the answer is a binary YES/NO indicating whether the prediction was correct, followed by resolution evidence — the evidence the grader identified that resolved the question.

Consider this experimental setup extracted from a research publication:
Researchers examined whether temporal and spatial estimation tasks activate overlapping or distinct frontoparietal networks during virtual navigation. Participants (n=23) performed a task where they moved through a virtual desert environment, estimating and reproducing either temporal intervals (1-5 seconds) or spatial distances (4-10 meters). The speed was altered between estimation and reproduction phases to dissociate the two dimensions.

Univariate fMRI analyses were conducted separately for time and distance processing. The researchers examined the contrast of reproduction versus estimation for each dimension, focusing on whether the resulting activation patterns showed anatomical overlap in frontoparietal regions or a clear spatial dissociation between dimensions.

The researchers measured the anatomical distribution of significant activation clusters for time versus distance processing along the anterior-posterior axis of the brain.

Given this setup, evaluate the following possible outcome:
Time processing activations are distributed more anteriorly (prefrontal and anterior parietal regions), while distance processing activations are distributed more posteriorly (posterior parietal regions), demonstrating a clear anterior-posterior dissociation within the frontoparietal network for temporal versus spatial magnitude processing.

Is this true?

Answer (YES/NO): NO